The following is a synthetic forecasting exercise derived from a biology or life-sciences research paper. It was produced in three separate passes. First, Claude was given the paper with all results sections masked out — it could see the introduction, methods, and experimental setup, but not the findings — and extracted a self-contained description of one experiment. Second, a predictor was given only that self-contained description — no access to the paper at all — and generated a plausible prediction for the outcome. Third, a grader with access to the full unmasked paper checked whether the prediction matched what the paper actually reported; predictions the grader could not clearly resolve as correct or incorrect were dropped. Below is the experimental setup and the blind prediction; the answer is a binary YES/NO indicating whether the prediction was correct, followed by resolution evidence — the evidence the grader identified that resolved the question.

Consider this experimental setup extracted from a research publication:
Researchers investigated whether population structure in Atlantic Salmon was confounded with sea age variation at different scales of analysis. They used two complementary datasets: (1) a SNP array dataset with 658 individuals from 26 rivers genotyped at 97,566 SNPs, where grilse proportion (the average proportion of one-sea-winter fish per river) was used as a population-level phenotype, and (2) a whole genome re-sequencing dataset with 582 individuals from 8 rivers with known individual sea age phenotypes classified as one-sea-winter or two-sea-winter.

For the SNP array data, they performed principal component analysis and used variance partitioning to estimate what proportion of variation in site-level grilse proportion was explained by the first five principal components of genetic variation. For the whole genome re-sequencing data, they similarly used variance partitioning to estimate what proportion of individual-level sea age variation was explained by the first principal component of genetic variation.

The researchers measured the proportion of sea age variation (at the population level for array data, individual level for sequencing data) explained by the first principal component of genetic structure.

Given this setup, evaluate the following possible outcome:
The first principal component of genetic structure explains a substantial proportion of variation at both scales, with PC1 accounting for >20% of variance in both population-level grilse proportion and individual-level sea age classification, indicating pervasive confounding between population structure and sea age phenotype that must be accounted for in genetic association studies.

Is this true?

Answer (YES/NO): NO